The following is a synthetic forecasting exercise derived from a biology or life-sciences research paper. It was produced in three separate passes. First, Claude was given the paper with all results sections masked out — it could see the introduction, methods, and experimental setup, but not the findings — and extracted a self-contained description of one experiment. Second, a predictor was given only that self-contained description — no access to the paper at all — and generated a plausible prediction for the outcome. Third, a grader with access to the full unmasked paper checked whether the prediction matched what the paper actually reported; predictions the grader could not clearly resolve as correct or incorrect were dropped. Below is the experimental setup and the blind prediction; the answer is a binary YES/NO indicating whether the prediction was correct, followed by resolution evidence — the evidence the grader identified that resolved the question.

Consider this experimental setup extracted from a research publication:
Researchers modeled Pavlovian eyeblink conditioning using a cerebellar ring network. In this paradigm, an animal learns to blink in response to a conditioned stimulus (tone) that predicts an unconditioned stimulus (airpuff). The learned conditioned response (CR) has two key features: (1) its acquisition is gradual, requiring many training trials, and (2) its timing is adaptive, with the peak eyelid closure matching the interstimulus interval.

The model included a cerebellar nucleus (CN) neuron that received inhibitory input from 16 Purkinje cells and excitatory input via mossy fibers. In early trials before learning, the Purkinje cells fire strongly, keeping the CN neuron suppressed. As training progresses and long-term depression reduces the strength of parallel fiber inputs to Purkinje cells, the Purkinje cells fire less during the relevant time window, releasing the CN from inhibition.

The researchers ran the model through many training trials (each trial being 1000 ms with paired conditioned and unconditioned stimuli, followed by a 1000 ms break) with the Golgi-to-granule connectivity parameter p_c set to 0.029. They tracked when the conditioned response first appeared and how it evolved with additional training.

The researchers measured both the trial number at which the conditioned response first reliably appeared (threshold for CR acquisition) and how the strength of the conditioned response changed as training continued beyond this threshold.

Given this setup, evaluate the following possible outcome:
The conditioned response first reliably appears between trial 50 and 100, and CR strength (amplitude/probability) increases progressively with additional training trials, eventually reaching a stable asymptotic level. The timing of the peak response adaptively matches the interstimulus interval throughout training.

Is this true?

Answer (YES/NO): NO